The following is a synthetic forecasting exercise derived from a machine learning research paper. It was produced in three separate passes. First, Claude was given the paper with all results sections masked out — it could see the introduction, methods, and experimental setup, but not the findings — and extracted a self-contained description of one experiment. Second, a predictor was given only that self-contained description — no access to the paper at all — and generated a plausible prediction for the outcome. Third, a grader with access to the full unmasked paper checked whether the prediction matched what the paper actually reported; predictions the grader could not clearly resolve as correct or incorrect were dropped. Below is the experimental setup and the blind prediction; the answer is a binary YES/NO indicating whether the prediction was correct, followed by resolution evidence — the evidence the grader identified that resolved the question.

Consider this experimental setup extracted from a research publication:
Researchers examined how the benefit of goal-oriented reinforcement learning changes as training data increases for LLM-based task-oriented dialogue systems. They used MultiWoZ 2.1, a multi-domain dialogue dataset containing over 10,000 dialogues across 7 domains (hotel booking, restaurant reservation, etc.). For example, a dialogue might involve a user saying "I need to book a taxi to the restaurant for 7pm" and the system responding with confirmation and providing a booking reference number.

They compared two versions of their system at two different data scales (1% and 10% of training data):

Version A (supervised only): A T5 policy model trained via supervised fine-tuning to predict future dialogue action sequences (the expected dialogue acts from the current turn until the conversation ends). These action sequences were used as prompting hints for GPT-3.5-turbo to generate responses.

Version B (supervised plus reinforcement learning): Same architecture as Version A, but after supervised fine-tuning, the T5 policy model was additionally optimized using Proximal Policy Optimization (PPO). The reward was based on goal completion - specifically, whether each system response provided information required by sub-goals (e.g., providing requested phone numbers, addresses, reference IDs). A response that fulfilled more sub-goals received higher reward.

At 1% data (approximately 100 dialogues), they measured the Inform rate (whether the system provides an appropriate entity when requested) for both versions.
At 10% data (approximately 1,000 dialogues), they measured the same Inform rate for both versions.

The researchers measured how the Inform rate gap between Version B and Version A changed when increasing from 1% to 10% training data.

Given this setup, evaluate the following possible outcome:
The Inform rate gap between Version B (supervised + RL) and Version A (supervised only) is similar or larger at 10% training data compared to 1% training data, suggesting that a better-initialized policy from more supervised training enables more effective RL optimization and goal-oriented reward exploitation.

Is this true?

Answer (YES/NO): NO